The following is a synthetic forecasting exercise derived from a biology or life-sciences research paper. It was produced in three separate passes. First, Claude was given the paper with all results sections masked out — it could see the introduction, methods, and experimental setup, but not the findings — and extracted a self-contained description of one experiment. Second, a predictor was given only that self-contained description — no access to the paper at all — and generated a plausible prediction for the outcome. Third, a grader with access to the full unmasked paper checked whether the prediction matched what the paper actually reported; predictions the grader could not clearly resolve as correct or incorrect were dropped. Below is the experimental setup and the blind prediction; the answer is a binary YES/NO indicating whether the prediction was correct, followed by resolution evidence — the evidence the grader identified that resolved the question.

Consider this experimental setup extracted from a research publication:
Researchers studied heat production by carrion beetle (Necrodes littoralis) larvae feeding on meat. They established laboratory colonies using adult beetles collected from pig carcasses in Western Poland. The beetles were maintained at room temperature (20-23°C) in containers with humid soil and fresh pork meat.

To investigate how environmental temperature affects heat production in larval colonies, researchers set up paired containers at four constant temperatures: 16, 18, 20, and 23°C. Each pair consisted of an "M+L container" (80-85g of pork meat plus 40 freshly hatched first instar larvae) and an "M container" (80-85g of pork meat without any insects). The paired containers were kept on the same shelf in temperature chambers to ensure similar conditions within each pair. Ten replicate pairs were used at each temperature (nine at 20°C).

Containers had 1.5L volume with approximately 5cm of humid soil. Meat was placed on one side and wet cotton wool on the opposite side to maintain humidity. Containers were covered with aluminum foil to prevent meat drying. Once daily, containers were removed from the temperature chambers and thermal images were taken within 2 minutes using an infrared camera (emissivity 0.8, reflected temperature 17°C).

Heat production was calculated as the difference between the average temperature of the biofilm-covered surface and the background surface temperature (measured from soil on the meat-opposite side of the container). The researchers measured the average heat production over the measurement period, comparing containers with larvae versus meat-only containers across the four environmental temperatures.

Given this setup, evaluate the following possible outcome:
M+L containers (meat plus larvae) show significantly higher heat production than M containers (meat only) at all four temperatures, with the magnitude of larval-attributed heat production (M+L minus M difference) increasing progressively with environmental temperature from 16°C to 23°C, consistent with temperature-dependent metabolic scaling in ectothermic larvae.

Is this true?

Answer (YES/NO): NO